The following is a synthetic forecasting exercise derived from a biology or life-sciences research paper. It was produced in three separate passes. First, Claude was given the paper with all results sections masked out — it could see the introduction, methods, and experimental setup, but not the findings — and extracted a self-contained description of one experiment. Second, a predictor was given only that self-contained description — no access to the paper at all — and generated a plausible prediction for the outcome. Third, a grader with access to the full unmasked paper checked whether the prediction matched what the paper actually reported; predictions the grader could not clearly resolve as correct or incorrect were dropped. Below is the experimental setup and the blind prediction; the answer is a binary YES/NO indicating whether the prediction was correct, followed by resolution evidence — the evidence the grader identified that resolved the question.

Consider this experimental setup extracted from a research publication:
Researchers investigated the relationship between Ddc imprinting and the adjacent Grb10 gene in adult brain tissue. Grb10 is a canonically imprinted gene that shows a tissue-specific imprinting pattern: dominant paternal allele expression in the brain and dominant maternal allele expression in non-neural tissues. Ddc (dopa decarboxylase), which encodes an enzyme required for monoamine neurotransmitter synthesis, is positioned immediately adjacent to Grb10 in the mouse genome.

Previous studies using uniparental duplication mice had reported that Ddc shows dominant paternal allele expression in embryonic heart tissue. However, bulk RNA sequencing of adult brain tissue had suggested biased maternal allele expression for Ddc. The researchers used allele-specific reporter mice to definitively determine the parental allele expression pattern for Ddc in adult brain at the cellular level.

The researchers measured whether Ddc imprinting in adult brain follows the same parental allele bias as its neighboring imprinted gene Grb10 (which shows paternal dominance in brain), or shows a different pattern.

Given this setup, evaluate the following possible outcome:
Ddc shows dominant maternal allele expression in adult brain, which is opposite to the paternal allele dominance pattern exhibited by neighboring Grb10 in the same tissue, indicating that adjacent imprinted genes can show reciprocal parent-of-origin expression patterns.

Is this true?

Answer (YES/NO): YES